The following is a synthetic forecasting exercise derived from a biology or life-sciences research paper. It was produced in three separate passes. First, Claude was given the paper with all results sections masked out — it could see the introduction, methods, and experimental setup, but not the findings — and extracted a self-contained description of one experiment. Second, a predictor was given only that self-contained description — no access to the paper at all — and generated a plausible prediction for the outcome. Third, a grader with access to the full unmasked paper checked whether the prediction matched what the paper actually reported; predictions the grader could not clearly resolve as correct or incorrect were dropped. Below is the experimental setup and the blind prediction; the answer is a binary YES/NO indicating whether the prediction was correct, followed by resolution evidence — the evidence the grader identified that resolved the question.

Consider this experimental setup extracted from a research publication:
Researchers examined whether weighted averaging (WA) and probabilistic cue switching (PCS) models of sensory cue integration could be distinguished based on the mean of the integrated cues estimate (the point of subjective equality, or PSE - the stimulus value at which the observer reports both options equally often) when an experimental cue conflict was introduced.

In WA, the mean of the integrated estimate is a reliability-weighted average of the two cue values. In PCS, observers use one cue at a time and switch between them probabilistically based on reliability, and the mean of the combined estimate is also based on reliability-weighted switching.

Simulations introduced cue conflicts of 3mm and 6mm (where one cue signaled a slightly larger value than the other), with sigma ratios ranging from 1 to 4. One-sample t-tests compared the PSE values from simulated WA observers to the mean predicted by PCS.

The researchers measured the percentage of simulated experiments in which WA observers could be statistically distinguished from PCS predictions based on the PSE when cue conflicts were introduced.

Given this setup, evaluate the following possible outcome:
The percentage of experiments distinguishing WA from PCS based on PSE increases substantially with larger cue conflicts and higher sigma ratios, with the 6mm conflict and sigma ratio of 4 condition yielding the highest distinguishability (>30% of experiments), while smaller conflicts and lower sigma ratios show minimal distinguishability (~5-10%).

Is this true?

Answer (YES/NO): NO